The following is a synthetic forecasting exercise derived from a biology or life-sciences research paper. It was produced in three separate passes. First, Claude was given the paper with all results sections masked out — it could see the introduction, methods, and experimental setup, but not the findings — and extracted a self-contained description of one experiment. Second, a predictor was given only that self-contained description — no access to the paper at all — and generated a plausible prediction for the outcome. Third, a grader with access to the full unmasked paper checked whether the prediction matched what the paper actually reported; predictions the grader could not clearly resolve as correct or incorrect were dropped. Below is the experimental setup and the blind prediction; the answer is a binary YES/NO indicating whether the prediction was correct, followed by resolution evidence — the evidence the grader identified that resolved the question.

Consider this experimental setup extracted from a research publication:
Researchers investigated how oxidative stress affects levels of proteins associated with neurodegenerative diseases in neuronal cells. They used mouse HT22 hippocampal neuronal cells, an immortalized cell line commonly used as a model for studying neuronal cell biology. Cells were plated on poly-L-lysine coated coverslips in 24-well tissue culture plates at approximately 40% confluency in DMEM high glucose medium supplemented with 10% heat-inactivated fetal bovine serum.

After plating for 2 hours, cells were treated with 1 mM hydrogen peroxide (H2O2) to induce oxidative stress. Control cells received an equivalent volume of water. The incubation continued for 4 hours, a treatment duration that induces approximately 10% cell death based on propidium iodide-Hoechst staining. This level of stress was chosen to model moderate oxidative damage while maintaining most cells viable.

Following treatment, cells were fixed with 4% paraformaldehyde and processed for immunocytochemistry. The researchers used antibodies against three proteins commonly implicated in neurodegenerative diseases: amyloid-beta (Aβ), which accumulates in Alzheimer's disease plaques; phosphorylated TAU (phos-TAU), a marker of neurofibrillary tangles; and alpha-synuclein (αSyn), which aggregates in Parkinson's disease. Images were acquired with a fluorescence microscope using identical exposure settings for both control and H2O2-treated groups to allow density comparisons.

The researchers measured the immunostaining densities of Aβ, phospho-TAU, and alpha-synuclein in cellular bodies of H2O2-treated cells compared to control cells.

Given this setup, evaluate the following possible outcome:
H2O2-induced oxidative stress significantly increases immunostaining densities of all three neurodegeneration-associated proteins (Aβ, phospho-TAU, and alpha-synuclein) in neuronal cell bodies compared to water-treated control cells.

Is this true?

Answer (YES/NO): NO